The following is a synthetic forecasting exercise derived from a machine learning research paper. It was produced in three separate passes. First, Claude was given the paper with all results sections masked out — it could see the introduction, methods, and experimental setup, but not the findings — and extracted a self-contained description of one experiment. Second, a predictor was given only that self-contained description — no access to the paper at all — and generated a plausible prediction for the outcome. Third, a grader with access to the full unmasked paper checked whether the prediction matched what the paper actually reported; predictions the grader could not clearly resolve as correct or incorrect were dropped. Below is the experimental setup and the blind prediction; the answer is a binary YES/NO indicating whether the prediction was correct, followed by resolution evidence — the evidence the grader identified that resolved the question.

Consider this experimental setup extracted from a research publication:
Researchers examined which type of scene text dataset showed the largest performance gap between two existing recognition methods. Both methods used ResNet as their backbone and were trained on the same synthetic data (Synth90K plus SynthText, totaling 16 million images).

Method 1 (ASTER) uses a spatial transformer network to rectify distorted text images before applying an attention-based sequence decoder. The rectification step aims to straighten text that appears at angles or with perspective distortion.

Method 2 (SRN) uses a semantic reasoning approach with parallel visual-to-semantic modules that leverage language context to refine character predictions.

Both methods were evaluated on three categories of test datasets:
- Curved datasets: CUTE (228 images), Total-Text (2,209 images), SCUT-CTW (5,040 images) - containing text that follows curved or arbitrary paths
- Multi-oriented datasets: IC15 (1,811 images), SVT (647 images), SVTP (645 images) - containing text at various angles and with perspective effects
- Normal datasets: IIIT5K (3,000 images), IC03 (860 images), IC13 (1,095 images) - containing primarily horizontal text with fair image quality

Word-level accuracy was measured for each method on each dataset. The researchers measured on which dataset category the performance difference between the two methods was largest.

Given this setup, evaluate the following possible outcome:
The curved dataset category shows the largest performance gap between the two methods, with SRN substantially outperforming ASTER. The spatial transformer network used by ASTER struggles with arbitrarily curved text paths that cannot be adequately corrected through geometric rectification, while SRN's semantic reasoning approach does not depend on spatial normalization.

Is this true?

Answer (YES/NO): YES